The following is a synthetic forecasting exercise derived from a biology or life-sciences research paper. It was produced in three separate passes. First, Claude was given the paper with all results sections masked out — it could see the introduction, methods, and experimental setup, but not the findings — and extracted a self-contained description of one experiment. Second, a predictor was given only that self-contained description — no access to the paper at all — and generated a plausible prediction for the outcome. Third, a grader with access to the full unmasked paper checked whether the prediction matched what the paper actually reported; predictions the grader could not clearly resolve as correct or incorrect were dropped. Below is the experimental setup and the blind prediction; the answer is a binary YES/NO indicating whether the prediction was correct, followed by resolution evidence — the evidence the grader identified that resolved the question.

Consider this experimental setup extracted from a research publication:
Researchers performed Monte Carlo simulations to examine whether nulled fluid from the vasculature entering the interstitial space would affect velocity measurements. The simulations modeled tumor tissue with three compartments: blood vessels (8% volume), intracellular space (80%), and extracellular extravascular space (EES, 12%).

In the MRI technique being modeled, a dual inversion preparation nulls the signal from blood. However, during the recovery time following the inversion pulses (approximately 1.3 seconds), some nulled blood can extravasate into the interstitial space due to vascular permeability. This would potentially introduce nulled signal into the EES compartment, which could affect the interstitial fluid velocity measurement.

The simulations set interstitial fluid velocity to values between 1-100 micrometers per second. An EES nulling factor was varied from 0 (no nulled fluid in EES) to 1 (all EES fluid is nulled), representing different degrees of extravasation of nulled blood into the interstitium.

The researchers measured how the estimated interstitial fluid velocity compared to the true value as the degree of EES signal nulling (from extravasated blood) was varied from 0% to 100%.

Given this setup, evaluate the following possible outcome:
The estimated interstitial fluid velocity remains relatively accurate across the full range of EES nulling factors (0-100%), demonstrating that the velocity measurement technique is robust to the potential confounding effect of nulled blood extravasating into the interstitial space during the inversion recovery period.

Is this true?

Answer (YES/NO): YES